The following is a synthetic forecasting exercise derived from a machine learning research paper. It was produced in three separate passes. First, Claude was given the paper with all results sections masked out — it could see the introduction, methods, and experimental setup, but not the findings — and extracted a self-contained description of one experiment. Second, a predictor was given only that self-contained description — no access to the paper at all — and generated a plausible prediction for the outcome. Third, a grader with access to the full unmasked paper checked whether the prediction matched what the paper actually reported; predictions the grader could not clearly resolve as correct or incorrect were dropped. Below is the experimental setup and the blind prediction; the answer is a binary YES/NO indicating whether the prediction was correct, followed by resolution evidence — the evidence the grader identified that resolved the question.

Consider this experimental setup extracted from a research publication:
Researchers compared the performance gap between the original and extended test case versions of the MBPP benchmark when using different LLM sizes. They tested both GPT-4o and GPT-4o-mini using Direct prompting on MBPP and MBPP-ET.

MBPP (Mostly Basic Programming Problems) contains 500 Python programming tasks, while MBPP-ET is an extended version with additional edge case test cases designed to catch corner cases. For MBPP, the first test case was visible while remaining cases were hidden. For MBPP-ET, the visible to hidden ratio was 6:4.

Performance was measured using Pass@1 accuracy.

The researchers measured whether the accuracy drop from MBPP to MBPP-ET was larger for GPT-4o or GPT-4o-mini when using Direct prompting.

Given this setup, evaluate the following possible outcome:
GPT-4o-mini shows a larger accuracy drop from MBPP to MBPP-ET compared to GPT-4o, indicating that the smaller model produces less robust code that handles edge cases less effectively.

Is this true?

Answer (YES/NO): YES